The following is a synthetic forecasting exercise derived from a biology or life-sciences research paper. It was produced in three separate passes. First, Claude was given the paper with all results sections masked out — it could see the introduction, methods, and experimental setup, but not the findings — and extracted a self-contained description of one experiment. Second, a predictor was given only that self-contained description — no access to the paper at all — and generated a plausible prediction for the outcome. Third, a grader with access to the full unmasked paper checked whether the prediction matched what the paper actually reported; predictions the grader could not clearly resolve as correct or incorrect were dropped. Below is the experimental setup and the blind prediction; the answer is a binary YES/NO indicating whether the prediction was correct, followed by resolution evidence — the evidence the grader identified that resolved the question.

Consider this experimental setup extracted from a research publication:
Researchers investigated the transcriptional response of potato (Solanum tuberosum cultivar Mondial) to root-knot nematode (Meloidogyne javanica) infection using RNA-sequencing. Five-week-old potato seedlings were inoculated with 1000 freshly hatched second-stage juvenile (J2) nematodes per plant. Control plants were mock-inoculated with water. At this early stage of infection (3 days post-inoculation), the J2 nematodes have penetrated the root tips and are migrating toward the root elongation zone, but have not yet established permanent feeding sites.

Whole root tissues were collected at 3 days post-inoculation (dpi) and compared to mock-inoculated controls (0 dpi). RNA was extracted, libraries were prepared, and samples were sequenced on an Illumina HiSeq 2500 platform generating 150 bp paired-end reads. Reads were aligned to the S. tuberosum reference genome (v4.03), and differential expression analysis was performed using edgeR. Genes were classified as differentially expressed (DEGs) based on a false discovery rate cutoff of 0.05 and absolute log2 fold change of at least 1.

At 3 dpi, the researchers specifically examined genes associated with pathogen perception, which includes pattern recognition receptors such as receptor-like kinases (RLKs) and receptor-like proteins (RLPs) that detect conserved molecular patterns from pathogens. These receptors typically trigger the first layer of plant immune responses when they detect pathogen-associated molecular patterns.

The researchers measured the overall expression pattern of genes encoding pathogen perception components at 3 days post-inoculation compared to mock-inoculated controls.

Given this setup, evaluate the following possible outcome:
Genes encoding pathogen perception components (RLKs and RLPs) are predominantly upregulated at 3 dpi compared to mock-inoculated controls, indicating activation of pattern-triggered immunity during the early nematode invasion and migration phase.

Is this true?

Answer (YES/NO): NO